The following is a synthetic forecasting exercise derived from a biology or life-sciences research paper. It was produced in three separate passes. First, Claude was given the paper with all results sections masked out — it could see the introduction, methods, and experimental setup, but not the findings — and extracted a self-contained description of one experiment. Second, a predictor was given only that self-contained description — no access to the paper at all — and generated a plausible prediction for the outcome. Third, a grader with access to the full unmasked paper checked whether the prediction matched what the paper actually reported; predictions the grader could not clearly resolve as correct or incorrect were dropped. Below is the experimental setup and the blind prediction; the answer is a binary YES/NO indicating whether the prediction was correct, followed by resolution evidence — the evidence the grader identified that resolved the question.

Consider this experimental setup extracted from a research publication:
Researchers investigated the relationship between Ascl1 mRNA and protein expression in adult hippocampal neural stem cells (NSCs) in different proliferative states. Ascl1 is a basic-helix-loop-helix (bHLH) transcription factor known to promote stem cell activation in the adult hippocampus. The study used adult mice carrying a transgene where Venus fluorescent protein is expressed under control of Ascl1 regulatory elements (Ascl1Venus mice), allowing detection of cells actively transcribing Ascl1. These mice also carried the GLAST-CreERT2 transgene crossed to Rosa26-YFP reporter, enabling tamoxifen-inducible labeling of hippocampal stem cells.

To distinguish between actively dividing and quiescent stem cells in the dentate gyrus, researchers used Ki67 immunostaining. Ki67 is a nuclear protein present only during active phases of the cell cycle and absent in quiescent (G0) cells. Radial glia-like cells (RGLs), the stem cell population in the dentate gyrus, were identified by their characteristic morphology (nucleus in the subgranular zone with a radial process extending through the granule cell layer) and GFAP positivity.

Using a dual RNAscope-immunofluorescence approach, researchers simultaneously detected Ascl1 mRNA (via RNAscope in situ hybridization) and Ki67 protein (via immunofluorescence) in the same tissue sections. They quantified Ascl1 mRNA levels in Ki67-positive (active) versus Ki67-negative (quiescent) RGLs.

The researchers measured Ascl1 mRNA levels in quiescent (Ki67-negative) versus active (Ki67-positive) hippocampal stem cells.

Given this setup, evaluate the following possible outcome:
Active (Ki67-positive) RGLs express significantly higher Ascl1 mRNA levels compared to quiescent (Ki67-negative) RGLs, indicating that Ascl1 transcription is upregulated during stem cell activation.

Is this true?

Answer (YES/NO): NO